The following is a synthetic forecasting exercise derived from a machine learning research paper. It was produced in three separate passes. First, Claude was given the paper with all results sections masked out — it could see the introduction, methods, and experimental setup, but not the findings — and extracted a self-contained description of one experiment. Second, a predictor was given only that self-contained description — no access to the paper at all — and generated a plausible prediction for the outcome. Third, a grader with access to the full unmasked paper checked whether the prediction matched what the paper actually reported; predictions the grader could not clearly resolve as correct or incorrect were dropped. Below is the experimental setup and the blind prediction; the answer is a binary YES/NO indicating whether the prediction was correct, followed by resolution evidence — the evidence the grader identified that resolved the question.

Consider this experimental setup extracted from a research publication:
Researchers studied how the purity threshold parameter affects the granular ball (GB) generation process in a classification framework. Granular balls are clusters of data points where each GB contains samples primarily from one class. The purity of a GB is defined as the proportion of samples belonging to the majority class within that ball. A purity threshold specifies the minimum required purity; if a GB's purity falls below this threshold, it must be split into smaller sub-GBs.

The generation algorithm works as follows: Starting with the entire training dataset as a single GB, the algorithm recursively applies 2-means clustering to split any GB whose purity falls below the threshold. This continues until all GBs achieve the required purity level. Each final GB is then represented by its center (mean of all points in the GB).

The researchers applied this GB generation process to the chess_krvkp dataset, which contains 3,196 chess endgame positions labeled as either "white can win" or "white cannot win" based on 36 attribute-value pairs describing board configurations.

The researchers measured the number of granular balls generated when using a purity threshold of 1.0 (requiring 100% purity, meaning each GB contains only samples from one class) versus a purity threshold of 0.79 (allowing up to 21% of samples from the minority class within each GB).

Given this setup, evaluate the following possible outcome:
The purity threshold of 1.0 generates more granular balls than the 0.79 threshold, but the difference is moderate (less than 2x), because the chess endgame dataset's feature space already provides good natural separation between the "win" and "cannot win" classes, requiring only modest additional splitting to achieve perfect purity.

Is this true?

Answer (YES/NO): YES